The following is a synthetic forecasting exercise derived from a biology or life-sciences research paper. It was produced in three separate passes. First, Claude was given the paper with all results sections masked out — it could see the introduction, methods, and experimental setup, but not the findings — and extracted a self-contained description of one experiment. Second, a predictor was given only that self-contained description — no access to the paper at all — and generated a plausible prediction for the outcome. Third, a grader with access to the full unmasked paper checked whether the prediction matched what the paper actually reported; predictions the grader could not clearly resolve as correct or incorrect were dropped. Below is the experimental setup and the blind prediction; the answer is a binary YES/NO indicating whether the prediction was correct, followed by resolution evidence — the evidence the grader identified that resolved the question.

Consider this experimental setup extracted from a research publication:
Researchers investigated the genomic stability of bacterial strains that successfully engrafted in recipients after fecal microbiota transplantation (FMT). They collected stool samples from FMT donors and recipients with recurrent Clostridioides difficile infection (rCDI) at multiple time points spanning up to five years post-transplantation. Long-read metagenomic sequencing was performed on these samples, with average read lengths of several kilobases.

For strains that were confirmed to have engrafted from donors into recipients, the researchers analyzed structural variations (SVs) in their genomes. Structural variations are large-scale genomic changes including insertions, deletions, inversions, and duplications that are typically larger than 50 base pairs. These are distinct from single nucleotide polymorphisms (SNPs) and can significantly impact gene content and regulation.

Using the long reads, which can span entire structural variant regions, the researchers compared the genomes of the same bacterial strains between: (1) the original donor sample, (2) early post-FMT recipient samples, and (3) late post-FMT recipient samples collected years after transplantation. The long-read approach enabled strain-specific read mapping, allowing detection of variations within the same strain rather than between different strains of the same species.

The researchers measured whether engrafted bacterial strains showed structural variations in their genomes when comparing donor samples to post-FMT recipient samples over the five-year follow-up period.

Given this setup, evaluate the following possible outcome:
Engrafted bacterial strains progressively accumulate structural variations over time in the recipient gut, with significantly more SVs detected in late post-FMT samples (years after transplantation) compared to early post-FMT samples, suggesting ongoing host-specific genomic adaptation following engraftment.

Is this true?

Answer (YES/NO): NO